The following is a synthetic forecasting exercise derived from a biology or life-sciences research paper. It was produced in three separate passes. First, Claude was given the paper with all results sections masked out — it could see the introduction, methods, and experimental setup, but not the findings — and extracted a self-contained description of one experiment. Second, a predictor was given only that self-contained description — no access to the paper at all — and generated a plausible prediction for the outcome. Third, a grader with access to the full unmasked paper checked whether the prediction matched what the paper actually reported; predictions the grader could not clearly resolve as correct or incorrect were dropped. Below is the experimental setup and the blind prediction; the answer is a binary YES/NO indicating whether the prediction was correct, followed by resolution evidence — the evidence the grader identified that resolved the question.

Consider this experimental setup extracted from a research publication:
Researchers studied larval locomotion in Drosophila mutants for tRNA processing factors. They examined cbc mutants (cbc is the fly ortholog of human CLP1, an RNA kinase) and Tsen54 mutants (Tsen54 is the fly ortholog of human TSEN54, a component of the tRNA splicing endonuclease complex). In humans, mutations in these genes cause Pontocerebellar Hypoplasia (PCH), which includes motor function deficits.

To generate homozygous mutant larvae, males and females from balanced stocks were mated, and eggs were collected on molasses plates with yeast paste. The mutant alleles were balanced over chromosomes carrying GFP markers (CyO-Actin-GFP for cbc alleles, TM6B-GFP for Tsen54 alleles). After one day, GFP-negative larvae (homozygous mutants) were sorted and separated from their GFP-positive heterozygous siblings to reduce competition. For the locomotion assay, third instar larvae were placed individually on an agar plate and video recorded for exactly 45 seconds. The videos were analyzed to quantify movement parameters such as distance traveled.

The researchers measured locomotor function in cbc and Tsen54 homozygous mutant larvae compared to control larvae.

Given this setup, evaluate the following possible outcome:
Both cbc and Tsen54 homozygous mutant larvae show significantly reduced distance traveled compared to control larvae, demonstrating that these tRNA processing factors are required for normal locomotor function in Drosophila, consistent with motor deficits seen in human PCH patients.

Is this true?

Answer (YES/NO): NO